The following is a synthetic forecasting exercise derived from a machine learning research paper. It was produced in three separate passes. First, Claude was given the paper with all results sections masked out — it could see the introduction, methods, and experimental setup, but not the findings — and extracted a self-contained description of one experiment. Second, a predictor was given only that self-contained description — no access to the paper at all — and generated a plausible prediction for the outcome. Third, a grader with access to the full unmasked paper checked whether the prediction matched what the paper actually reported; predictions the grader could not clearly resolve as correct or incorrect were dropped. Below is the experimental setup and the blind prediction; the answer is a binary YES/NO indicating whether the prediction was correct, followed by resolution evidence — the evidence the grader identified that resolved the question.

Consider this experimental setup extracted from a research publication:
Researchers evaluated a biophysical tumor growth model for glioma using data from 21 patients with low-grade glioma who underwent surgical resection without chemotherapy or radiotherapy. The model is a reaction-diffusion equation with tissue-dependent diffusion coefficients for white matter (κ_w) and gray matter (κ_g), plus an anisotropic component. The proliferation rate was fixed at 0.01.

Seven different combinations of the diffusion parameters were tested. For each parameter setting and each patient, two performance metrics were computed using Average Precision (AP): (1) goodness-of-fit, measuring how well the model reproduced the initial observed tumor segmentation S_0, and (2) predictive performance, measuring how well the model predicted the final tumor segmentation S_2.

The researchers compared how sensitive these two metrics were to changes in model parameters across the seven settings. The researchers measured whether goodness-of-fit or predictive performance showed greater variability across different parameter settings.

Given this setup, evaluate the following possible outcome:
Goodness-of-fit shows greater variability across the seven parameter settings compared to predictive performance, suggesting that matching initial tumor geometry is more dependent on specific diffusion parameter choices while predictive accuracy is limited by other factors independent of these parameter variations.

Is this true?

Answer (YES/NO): YES